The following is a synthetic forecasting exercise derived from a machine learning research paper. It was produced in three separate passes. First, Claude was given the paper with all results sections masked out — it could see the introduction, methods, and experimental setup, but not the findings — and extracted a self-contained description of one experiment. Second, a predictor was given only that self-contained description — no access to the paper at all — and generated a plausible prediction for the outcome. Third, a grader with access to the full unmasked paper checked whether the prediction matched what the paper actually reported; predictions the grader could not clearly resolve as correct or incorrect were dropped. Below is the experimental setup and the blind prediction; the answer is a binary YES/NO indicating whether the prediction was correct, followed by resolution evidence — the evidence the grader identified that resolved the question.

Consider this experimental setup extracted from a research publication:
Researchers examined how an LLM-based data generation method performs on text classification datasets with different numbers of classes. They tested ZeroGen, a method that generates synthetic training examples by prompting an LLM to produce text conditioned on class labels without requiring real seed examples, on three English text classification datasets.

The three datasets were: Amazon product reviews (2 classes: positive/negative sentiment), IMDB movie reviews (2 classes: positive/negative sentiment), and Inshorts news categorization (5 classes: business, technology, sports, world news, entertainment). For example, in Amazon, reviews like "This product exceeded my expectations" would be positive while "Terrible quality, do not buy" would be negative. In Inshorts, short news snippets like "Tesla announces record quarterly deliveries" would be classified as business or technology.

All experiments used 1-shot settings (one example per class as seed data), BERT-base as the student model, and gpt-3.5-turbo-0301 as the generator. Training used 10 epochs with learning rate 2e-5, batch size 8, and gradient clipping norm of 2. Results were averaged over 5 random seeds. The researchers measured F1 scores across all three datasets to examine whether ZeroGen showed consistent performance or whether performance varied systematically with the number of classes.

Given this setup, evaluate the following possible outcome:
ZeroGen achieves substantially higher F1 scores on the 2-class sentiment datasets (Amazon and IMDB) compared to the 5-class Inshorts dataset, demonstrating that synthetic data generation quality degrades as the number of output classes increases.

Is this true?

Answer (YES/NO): NO